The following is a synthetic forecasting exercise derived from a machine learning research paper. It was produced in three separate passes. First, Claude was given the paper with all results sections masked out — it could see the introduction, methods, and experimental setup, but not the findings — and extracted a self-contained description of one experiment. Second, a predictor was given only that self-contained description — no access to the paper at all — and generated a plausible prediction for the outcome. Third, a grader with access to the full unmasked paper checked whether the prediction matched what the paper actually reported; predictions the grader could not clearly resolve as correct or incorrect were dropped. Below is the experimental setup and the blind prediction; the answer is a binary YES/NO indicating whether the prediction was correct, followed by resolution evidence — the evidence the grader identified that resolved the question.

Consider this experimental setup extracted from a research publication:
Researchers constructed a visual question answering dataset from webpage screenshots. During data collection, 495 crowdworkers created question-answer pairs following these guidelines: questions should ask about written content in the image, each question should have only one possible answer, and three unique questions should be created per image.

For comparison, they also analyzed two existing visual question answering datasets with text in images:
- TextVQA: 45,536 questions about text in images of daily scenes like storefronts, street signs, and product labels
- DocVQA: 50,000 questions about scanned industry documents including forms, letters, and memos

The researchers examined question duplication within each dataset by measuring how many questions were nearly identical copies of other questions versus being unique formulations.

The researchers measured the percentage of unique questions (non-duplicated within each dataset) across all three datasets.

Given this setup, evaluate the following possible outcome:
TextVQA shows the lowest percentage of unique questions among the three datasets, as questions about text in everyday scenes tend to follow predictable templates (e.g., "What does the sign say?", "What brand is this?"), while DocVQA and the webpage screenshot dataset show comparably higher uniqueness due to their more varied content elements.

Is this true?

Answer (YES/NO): NO